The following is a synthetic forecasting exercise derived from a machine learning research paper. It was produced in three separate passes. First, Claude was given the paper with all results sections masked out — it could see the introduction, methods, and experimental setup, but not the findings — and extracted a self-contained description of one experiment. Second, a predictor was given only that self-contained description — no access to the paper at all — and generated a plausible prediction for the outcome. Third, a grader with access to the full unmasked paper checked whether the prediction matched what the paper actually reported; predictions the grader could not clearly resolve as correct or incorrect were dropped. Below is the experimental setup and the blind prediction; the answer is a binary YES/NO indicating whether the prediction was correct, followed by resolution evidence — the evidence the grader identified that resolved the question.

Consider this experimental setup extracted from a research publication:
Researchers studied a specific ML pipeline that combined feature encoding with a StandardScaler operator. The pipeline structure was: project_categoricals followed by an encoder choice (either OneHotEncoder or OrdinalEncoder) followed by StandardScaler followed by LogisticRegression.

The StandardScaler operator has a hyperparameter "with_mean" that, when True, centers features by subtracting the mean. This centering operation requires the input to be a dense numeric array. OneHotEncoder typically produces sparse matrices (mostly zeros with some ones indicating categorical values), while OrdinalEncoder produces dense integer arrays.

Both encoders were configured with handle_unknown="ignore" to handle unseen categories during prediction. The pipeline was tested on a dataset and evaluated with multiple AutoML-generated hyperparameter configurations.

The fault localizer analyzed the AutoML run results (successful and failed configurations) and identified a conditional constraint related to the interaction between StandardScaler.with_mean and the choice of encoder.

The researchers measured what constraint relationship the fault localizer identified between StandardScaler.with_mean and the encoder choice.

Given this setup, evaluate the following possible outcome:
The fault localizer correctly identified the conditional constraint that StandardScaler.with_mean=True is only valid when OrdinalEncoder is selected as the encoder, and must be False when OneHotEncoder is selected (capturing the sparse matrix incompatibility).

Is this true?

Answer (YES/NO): YES